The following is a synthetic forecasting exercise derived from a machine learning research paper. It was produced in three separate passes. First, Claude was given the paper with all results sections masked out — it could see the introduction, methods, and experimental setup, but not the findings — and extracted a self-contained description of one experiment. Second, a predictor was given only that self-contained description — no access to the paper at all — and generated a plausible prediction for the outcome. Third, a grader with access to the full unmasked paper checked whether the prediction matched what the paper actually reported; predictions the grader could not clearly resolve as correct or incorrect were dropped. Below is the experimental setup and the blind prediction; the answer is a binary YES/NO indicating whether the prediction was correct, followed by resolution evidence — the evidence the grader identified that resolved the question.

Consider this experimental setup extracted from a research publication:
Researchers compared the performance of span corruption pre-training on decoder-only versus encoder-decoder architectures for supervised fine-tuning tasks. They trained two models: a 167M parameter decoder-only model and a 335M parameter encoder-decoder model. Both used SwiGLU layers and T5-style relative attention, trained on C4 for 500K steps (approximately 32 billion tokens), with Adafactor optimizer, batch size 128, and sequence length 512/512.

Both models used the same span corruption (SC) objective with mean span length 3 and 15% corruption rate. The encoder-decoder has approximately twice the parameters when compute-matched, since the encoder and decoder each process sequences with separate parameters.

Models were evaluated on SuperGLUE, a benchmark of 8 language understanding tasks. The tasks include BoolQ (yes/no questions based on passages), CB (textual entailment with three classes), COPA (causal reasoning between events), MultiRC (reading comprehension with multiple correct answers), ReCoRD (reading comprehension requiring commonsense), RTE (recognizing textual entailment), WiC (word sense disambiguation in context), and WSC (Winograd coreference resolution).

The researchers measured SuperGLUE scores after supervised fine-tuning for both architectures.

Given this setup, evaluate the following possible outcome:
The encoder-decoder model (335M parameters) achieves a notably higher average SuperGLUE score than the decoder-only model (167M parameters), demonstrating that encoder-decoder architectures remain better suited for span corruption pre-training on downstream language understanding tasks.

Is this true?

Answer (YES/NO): YES